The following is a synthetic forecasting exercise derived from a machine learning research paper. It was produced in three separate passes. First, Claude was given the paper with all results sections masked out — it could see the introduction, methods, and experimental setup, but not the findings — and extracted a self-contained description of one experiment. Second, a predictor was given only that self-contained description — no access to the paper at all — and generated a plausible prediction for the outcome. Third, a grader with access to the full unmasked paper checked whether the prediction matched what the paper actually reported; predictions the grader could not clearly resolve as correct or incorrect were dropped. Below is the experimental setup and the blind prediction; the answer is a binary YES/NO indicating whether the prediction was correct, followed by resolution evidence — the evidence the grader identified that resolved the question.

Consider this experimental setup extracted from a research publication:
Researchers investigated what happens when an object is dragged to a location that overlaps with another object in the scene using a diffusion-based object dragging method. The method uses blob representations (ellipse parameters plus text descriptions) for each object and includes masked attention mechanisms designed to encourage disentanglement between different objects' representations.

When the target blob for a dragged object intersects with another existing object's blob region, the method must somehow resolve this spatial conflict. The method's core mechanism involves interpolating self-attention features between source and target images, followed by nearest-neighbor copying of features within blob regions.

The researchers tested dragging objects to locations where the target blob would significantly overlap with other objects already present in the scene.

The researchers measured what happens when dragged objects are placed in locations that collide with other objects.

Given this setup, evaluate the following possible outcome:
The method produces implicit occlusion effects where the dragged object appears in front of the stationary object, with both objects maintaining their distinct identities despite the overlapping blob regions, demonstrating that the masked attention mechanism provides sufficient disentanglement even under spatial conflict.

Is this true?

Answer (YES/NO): NO